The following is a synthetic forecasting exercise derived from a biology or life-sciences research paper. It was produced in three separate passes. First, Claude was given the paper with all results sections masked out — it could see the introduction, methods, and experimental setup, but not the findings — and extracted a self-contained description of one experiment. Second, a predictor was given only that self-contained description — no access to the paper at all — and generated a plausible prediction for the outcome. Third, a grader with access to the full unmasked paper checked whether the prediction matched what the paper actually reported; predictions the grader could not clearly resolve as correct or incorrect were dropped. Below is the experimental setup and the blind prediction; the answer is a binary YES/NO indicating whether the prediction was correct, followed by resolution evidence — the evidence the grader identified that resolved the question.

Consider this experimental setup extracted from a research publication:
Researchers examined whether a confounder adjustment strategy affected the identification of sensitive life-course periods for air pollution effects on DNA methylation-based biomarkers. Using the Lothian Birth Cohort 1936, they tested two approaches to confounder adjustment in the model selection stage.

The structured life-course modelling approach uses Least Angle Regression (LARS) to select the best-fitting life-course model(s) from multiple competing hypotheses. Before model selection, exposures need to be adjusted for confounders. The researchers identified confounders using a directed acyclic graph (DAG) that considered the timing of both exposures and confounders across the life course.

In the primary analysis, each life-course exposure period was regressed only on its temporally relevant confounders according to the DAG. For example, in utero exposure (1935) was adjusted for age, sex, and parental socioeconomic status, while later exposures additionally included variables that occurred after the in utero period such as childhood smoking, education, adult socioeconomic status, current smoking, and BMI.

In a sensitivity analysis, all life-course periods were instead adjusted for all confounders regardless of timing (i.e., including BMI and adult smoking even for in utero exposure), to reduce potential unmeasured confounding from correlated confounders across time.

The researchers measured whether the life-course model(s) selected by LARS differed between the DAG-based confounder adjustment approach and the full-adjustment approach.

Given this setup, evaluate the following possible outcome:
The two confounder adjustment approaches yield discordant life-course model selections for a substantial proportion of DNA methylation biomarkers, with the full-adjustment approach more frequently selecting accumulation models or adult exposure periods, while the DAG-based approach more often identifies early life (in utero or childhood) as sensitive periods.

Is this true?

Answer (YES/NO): NO